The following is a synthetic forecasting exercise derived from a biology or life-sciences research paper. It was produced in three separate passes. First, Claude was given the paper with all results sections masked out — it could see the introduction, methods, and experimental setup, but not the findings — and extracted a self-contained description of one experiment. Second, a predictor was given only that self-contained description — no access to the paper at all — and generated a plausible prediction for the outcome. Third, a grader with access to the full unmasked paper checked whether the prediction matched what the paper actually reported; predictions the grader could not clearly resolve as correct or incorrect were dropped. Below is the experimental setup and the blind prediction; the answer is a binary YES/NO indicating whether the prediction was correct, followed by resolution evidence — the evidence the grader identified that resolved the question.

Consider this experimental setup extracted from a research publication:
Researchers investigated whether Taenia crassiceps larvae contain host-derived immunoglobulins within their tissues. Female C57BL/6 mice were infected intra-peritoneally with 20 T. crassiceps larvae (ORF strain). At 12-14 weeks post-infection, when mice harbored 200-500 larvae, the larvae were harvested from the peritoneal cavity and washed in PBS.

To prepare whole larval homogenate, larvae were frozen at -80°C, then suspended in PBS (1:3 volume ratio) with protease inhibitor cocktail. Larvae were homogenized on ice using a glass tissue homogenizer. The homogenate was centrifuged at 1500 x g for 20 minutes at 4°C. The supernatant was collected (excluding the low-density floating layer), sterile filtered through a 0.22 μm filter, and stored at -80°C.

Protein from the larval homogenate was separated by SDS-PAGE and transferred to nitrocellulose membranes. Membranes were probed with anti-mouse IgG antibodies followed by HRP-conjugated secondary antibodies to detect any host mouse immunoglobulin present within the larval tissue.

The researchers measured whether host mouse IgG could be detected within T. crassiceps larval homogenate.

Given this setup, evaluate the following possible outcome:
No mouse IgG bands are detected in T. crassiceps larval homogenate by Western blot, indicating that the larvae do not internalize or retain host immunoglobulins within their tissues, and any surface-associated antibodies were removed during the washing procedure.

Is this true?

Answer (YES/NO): NO